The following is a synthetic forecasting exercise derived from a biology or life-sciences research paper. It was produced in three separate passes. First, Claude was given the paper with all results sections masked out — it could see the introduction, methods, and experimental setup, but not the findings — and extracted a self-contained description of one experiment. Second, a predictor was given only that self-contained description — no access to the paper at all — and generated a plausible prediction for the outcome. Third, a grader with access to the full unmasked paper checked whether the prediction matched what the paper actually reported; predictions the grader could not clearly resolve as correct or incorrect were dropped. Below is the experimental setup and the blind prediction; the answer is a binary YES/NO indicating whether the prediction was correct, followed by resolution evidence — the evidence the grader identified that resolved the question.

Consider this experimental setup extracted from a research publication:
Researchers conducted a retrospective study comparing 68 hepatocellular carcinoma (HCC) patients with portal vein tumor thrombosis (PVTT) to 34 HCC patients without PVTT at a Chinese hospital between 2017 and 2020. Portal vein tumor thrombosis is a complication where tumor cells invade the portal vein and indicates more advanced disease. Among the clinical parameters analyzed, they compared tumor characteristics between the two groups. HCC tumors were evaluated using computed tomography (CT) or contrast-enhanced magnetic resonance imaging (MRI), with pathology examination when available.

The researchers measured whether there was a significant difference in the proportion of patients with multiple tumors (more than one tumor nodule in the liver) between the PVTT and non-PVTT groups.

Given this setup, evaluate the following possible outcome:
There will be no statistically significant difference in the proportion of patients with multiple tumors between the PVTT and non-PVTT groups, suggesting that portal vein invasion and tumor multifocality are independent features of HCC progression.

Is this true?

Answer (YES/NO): YES